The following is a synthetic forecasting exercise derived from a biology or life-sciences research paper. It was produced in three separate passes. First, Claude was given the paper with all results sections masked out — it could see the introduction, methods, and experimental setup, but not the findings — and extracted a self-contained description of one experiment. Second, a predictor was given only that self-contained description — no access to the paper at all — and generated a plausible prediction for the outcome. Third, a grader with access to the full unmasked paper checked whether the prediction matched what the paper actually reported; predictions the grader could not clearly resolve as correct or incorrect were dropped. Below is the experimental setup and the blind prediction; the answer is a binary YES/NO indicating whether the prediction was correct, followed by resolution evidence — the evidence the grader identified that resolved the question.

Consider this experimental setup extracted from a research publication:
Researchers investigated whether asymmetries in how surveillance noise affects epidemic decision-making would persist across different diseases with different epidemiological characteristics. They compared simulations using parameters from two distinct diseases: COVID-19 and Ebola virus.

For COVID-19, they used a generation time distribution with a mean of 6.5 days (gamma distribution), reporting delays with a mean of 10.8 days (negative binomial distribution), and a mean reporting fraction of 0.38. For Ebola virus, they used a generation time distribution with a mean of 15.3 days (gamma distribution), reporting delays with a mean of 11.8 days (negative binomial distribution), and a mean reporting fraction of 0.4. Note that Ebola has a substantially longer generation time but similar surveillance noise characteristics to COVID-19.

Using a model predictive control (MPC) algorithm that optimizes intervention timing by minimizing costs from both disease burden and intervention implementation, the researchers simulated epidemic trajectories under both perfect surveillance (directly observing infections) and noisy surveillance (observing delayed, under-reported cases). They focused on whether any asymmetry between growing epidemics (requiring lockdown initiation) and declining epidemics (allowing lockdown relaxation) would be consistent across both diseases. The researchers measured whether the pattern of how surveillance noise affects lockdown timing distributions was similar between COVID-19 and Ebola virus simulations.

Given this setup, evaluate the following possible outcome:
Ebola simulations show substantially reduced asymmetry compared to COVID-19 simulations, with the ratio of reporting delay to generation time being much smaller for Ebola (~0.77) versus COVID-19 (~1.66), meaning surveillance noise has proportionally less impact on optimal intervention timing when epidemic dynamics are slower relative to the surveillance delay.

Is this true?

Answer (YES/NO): NO